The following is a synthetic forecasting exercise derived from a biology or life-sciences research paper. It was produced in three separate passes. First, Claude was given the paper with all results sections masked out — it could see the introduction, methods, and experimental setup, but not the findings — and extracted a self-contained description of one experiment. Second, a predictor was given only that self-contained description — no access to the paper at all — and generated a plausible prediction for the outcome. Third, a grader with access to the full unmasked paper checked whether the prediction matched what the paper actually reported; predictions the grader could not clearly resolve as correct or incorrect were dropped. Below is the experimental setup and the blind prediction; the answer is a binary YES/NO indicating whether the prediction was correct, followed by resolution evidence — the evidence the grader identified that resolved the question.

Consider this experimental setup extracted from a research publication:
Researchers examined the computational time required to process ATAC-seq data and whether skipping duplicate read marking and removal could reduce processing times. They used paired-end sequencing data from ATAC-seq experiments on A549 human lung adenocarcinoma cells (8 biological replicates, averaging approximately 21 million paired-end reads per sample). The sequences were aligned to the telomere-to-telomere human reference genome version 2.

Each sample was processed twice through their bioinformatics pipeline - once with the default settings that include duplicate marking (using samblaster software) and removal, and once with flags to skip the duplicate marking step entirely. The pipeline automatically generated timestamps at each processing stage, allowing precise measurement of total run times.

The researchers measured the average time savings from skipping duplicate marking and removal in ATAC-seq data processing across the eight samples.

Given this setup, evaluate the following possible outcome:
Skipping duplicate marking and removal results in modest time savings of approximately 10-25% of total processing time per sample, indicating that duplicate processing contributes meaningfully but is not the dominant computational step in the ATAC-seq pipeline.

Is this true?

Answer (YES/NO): YES